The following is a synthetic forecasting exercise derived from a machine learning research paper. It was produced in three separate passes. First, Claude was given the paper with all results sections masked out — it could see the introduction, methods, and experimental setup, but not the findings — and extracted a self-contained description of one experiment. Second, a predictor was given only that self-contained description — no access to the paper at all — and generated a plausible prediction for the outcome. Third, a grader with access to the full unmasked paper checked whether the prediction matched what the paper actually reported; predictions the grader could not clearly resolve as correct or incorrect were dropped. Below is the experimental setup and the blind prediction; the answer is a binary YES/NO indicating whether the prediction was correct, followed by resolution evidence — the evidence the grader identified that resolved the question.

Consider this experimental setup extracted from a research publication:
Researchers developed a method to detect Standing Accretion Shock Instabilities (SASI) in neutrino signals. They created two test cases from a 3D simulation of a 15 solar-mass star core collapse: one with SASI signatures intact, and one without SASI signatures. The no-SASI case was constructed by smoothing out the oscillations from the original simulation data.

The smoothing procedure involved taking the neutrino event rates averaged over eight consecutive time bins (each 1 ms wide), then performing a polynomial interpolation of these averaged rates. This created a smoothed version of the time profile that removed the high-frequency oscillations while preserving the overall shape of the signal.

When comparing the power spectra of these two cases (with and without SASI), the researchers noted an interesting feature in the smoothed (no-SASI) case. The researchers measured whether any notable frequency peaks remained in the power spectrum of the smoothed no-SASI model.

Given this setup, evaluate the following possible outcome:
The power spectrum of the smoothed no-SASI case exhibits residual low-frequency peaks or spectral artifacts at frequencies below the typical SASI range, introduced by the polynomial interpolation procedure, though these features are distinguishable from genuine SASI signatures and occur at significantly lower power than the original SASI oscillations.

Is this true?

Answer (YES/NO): NO